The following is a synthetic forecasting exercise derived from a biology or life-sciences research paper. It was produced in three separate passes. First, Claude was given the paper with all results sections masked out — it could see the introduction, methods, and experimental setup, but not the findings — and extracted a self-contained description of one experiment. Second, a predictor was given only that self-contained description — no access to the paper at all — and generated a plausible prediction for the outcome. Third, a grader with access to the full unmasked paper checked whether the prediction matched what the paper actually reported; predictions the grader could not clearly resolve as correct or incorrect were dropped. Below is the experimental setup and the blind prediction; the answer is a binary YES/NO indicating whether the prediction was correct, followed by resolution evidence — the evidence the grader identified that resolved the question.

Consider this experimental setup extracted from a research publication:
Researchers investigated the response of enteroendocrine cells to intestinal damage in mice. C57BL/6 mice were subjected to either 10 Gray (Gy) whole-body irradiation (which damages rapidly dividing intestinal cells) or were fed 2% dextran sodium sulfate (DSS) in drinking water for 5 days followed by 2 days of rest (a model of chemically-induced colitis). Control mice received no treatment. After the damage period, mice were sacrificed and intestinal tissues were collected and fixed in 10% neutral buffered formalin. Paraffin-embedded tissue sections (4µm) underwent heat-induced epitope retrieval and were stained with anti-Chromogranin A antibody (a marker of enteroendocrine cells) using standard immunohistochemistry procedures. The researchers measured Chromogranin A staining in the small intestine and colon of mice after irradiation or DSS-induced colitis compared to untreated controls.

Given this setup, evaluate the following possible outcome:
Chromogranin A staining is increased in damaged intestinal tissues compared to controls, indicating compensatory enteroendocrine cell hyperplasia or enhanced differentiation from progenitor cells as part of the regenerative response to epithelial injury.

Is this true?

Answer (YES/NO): NO